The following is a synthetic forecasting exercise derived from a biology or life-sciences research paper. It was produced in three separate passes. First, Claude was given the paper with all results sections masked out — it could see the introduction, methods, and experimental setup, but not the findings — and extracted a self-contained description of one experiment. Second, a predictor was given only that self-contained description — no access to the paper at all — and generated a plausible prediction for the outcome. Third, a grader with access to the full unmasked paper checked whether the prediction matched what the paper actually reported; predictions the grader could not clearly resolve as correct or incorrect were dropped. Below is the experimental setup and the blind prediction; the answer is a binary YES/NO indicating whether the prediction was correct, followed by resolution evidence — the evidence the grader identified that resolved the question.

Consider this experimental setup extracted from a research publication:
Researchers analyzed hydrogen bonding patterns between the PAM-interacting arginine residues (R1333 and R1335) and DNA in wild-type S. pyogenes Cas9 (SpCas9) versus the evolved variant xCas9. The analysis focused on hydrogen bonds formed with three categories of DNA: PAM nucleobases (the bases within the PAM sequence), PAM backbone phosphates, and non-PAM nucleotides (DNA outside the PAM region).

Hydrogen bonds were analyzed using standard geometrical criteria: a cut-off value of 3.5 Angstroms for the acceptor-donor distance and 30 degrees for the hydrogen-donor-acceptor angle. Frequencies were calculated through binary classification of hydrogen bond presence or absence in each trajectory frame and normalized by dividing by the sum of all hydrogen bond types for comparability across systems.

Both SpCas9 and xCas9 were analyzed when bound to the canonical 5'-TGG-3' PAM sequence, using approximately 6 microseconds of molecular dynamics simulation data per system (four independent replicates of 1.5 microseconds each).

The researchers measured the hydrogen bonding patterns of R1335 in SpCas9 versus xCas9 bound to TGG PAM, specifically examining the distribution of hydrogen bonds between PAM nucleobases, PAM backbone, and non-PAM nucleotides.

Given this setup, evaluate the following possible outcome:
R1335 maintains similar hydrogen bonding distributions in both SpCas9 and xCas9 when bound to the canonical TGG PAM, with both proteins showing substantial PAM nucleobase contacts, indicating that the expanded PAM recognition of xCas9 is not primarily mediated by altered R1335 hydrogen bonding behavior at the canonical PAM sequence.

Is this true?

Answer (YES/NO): NO